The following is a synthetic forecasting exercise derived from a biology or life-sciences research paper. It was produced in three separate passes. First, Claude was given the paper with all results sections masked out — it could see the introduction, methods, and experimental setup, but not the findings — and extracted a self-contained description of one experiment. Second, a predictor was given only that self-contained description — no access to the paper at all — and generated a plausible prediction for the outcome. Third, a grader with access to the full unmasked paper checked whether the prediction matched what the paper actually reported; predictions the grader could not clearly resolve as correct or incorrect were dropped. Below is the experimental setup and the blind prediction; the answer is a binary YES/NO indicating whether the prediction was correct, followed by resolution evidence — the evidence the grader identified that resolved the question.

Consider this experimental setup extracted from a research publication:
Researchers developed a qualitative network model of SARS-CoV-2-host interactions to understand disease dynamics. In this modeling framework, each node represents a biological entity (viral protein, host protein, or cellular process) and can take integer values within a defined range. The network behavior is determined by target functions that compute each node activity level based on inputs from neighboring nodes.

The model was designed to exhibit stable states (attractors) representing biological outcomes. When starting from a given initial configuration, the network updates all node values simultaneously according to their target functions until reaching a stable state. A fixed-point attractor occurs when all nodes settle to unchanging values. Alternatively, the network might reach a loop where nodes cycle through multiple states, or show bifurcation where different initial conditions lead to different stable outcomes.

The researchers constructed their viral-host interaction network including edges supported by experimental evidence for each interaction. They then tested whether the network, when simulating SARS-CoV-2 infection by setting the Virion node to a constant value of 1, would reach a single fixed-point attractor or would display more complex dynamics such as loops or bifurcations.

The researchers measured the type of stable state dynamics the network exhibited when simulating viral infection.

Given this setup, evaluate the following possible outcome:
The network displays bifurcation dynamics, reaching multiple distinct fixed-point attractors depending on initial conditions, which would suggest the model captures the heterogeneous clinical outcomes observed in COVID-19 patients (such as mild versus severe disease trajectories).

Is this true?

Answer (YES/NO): NO